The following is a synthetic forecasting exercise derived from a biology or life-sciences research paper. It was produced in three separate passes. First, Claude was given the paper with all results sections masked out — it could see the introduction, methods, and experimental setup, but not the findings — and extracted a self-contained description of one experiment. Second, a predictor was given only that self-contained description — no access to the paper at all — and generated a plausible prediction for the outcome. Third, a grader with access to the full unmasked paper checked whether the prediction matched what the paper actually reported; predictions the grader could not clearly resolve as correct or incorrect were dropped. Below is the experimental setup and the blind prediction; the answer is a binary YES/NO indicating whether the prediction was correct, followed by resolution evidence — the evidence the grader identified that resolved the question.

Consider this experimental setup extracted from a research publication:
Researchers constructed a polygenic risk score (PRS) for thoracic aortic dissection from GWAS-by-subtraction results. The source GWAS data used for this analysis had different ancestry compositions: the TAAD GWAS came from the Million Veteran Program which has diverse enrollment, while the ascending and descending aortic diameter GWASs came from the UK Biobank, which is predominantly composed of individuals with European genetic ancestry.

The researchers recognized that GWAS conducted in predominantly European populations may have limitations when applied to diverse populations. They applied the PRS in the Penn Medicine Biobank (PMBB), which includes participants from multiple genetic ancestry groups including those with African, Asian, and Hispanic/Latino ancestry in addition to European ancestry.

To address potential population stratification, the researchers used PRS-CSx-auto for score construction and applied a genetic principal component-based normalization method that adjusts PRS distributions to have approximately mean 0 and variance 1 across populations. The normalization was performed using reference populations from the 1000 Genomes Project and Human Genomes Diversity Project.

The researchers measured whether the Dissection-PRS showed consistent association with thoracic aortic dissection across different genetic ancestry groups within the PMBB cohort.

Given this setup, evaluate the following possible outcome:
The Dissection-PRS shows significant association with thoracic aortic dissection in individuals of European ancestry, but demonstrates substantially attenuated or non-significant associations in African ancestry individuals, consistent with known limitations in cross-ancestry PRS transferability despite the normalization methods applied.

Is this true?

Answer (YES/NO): NO